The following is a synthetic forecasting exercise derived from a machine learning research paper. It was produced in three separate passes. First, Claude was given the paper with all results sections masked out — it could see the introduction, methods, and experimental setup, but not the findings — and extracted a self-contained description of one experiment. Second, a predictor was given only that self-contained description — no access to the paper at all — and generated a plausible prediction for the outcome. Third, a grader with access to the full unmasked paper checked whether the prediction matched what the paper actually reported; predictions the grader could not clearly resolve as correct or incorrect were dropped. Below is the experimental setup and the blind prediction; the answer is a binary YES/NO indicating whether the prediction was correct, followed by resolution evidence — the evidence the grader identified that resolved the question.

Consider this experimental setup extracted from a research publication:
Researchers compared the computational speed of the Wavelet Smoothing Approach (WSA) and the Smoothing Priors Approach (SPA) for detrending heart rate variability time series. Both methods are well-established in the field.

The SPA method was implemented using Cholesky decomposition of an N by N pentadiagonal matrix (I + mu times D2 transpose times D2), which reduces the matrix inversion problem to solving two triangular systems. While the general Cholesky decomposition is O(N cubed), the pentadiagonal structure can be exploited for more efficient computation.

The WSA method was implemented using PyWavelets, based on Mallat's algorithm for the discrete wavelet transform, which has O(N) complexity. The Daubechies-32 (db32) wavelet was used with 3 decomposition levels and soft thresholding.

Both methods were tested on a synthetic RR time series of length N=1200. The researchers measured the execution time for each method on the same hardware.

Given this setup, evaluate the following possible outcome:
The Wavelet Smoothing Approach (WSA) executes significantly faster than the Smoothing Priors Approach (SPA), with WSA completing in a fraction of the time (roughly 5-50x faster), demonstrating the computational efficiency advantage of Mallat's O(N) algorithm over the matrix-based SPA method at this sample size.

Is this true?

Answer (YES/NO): NO